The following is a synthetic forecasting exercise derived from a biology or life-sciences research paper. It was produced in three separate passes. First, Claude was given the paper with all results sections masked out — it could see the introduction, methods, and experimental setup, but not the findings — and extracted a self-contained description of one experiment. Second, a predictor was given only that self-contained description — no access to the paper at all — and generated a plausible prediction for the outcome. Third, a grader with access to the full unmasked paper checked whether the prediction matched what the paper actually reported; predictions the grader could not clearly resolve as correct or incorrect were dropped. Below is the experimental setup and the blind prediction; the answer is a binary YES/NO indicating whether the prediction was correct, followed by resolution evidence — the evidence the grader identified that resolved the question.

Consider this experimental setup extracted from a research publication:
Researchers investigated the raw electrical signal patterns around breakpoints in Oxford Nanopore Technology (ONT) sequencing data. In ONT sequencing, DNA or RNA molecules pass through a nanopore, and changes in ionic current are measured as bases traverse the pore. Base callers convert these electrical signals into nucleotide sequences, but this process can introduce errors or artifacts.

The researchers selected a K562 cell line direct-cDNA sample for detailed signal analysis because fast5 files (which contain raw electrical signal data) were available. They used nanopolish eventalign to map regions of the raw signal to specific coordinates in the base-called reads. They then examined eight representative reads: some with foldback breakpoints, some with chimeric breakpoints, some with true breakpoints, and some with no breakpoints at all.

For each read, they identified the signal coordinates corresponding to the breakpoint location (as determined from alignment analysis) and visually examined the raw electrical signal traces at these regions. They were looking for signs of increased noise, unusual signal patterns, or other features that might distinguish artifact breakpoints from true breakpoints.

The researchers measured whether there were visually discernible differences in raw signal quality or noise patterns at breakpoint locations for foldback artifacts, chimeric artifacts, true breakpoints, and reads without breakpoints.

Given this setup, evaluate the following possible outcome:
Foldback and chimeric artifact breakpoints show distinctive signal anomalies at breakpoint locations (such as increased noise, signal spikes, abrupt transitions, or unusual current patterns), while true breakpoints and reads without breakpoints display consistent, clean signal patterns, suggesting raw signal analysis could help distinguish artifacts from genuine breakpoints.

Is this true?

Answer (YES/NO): NO